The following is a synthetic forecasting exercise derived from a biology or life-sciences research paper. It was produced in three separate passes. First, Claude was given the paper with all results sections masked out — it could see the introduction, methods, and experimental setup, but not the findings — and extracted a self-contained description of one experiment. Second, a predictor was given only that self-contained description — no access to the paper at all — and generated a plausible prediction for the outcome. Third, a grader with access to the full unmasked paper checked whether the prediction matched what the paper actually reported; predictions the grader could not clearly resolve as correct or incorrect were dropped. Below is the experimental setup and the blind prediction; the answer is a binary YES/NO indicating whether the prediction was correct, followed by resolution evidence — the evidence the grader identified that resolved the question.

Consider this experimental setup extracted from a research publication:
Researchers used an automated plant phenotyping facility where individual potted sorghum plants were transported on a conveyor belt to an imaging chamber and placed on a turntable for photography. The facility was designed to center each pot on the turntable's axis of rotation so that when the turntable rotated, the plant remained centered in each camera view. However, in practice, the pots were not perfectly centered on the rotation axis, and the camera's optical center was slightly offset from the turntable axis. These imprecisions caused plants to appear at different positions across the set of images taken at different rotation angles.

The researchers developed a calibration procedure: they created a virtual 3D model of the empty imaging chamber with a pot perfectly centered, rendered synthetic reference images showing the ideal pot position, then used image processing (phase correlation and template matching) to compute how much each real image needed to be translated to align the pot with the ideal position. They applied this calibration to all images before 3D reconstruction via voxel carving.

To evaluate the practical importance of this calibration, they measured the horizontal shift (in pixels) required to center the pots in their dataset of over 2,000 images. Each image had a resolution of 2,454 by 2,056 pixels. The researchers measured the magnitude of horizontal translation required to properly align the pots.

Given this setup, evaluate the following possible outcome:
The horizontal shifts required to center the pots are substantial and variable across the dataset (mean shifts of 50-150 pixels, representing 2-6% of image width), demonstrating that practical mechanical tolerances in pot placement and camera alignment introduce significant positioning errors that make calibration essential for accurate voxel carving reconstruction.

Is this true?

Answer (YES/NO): NO